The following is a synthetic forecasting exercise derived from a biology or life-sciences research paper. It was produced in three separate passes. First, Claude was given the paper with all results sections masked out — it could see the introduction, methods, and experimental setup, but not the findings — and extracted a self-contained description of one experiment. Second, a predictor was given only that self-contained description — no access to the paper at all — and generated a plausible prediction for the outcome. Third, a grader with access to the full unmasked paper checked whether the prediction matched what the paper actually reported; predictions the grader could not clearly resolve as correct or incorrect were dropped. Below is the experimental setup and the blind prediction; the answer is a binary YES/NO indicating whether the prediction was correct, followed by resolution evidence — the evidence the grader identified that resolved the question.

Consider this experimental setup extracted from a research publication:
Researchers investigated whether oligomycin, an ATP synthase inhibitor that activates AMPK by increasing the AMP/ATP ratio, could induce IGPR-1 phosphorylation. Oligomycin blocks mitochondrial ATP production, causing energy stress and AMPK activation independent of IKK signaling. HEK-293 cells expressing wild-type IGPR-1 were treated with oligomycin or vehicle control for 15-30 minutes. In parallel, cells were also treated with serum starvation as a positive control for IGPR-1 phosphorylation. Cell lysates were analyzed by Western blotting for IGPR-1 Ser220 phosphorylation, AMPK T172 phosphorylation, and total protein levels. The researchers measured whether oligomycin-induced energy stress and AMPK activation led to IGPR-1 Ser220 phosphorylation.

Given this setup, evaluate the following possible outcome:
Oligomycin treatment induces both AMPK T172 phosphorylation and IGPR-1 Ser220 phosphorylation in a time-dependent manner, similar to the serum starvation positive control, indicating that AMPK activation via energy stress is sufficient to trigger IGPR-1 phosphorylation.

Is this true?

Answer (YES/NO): NO